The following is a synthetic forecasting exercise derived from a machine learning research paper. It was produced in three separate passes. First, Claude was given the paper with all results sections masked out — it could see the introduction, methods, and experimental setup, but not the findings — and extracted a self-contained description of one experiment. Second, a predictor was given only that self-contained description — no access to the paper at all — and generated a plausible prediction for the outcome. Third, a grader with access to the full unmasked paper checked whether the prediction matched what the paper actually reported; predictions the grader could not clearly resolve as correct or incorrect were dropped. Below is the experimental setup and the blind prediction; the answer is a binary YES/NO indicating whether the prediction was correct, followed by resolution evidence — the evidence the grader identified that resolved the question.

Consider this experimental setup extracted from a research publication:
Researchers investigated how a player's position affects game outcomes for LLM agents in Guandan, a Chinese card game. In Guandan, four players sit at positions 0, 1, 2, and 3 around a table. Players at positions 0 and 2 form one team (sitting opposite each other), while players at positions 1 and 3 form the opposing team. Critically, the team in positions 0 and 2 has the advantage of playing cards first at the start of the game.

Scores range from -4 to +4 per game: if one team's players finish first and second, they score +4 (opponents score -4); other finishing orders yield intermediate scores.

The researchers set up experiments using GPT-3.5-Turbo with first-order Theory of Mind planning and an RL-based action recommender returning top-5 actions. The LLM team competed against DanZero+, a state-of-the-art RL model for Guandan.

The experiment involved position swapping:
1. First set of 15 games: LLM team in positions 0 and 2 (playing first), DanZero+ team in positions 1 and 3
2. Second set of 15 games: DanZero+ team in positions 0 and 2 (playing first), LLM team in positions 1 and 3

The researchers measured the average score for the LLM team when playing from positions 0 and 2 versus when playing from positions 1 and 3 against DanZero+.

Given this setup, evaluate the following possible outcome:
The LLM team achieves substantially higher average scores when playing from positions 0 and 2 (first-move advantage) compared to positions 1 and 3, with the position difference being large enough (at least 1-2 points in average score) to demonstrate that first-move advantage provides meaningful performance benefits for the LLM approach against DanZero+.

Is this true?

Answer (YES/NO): YES